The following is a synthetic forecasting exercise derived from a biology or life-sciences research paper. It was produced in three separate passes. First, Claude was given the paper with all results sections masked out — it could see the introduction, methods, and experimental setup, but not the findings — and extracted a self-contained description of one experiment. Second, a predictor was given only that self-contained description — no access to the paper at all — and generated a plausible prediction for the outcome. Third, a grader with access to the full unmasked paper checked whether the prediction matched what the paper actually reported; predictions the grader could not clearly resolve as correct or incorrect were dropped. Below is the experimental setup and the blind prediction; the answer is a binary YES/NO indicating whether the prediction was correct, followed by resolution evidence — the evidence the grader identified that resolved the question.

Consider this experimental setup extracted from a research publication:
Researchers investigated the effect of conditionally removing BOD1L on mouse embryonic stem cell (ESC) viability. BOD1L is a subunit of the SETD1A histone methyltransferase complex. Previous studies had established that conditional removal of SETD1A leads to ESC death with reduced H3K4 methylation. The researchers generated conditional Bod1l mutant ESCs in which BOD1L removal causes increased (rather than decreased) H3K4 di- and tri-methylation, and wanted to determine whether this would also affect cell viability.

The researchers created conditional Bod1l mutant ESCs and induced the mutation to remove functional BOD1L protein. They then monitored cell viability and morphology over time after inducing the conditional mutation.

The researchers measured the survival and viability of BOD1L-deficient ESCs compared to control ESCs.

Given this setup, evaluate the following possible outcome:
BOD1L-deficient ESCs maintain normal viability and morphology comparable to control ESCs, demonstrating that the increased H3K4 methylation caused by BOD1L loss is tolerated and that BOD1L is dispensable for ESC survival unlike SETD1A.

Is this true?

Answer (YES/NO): NO